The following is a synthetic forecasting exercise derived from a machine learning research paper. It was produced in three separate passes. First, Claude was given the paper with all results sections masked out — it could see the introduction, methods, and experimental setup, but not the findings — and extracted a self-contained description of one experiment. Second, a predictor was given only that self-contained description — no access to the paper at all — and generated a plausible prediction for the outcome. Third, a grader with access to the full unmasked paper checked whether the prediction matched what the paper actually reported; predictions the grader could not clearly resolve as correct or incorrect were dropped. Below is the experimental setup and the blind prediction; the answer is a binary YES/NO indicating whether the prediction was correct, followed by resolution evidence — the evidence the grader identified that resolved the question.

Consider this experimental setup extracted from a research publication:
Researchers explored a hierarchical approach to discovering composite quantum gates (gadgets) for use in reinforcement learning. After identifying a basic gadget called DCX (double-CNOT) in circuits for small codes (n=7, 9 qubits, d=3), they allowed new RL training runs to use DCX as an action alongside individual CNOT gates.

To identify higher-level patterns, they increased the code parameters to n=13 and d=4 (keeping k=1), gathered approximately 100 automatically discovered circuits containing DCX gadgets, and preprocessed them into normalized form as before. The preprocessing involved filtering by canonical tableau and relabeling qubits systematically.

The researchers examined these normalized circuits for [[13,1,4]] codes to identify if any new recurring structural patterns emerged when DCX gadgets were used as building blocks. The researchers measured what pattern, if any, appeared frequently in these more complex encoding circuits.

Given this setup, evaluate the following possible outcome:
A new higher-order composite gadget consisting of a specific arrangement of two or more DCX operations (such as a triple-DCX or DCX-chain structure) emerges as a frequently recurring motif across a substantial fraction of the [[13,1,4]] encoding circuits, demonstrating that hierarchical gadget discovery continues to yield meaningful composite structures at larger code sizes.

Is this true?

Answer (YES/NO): YES